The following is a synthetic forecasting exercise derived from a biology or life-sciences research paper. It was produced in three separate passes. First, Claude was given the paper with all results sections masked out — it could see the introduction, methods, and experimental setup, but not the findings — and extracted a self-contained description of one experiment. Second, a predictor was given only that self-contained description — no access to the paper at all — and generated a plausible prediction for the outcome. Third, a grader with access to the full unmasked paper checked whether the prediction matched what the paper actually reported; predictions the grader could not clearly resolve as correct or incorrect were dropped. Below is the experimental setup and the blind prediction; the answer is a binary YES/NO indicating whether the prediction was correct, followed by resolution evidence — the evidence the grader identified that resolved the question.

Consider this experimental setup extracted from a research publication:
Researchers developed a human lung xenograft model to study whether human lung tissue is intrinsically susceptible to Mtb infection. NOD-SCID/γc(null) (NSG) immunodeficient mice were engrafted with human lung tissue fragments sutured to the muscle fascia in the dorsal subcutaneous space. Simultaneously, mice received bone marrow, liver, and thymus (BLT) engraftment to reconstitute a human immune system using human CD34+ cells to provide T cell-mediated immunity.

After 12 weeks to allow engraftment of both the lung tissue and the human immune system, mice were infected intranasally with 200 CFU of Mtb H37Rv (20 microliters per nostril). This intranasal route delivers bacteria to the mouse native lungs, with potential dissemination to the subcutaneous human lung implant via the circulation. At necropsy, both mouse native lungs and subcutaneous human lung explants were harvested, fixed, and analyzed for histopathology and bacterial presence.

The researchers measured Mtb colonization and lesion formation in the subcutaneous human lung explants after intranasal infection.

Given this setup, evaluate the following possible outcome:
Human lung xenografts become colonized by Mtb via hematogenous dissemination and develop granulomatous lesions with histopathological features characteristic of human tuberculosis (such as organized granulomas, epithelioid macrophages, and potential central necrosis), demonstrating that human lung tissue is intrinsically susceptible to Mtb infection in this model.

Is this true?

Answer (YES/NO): YES